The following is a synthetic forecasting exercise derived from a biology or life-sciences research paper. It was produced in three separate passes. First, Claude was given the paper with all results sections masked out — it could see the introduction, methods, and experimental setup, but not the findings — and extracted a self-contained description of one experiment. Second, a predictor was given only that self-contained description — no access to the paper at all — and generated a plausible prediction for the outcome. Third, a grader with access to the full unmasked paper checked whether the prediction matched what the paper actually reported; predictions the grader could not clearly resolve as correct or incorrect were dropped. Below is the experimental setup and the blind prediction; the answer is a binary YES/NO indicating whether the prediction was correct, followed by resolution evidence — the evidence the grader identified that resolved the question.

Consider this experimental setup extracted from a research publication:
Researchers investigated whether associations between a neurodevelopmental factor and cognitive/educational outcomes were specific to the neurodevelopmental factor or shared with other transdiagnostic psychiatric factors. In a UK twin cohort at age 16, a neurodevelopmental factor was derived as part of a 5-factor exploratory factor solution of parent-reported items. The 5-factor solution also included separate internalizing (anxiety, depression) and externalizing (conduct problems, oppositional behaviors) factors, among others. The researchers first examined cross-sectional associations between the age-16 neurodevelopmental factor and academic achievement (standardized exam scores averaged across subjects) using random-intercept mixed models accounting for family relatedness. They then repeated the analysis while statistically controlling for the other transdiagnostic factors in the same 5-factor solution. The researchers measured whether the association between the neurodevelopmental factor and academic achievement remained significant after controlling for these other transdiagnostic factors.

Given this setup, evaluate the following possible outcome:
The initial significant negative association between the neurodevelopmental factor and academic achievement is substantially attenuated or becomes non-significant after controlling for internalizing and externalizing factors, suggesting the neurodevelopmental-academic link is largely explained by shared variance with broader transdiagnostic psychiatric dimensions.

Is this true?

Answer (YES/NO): NO